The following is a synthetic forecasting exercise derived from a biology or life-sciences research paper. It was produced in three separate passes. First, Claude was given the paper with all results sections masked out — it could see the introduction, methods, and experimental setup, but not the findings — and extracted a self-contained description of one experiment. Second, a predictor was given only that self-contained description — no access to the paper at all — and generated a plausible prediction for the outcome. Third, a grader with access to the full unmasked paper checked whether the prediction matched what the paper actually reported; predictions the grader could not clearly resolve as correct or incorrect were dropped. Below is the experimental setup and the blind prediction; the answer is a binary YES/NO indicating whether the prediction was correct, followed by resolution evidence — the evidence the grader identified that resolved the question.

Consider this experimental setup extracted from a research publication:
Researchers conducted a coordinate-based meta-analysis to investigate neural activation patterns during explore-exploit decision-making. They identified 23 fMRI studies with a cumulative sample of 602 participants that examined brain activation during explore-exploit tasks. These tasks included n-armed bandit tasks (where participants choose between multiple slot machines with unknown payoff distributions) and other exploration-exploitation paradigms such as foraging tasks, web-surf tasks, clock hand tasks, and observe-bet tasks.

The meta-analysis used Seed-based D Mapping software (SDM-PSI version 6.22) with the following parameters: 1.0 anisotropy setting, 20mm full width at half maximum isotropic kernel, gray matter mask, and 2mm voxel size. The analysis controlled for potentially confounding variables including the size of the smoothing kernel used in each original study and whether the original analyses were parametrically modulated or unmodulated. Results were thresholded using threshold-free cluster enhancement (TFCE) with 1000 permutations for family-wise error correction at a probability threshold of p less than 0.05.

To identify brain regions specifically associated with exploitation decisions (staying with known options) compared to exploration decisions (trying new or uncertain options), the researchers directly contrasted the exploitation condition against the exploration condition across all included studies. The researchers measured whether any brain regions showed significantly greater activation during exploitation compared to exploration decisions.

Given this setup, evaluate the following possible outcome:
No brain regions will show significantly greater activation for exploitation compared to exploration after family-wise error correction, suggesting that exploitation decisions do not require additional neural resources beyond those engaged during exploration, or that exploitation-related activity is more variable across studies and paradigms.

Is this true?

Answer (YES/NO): YES